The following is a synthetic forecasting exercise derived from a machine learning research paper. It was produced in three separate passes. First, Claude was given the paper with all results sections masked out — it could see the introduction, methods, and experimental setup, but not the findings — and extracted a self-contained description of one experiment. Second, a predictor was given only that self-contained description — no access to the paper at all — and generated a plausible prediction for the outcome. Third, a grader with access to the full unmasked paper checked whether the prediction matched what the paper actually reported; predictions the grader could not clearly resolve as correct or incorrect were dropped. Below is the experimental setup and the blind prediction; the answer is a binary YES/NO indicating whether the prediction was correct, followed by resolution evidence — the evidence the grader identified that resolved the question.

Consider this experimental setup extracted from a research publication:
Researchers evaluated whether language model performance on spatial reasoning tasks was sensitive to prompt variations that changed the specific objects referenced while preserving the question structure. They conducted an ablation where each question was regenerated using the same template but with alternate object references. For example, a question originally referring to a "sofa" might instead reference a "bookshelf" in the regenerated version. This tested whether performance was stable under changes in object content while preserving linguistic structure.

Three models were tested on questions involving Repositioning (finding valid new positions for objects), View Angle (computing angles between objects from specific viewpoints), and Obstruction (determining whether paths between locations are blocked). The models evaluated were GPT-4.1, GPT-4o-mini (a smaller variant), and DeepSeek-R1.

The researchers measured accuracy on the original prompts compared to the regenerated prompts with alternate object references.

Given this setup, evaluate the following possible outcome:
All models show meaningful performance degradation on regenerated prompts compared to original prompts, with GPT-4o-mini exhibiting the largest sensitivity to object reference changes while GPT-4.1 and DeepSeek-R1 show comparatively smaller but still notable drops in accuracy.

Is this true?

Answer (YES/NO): NO